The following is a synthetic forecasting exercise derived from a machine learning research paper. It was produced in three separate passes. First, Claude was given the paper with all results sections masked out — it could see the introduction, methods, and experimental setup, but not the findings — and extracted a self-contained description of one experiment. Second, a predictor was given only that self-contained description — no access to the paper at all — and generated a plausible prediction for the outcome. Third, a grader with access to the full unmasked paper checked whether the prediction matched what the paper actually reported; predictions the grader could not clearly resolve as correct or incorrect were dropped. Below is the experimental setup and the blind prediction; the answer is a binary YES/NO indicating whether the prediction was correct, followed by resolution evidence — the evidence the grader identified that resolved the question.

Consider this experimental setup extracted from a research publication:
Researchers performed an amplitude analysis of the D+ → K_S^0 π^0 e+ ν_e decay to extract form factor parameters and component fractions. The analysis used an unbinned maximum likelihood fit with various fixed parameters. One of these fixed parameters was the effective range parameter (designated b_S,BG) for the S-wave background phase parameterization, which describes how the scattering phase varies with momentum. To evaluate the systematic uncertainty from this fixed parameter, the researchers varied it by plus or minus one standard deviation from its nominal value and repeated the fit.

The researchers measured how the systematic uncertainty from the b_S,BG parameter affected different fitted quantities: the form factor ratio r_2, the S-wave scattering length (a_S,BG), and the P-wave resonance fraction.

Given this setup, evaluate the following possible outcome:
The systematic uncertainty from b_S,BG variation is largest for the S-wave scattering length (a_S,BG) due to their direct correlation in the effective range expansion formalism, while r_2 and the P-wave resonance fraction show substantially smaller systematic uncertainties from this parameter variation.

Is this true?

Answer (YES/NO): YES